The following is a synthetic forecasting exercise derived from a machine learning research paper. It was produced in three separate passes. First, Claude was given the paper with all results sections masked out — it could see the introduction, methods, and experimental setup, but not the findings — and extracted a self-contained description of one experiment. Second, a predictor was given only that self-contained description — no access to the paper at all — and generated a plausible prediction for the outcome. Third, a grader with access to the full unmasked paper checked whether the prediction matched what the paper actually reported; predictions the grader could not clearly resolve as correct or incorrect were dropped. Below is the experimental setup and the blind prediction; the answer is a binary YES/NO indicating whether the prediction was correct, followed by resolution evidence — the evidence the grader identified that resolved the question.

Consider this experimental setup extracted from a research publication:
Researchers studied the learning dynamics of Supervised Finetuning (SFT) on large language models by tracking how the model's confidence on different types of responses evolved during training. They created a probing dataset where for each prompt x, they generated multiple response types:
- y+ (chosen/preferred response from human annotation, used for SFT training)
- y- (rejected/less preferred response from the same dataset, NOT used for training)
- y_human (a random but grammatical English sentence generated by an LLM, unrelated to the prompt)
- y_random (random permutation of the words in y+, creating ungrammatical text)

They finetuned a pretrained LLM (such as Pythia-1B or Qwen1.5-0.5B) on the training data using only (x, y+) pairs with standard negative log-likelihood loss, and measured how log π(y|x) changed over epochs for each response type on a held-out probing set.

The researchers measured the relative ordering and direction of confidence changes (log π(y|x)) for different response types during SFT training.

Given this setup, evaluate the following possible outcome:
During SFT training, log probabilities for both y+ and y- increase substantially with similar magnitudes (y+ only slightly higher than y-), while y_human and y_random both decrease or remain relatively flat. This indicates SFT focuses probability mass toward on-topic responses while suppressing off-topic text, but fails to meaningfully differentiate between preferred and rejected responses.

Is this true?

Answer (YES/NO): NO